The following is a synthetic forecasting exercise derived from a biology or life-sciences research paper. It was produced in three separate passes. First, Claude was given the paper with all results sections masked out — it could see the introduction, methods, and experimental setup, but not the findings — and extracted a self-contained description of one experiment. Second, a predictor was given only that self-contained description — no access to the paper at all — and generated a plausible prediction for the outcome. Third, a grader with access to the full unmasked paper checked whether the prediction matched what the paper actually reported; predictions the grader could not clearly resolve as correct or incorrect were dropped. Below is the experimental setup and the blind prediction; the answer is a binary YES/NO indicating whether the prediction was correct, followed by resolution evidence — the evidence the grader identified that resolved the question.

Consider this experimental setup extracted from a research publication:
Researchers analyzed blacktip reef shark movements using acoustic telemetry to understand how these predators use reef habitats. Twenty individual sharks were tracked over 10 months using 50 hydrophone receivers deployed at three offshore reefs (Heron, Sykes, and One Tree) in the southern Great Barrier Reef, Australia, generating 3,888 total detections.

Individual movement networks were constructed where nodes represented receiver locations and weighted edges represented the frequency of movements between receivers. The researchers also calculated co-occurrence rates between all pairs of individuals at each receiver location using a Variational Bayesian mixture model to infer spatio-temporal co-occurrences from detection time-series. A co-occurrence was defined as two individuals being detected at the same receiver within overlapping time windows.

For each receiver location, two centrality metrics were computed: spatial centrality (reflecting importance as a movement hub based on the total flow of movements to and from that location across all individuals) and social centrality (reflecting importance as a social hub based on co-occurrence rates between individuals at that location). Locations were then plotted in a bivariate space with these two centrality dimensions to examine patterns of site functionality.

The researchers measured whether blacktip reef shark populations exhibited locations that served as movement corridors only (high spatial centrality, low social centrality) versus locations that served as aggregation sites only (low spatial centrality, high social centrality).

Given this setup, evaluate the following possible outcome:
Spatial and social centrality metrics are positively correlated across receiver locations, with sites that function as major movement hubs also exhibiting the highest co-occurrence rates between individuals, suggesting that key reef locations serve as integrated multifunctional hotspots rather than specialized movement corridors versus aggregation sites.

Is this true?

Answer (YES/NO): NO